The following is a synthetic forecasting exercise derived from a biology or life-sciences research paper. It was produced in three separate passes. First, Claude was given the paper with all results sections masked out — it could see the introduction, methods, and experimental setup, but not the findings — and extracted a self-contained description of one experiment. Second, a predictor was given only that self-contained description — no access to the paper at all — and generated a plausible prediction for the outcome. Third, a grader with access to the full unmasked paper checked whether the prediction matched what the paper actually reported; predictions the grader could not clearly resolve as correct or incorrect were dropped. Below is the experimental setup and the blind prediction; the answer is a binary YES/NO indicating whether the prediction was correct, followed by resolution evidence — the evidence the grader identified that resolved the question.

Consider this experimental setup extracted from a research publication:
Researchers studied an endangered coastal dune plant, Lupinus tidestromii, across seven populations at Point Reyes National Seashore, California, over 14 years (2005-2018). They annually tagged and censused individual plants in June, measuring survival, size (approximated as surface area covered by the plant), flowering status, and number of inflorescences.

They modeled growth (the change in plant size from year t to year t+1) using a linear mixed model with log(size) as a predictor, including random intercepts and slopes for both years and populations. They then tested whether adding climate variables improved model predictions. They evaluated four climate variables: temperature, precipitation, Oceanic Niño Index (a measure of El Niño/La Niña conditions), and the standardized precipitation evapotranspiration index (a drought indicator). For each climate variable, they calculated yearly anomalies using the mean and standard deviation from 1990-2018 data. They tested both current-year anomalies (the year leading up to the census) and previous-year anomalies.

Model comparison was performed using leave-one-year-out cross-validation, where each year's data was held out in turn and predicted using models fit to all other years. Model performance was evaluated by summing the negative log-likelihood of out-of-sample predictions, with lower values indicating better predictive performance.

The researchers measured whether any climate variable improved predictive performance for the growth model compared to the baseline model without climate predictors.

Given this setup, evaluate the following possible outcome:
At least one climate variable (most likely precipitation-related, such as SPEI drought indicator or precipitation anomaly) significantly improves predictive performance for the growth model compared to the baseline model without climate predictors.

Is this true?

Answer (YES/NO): NO